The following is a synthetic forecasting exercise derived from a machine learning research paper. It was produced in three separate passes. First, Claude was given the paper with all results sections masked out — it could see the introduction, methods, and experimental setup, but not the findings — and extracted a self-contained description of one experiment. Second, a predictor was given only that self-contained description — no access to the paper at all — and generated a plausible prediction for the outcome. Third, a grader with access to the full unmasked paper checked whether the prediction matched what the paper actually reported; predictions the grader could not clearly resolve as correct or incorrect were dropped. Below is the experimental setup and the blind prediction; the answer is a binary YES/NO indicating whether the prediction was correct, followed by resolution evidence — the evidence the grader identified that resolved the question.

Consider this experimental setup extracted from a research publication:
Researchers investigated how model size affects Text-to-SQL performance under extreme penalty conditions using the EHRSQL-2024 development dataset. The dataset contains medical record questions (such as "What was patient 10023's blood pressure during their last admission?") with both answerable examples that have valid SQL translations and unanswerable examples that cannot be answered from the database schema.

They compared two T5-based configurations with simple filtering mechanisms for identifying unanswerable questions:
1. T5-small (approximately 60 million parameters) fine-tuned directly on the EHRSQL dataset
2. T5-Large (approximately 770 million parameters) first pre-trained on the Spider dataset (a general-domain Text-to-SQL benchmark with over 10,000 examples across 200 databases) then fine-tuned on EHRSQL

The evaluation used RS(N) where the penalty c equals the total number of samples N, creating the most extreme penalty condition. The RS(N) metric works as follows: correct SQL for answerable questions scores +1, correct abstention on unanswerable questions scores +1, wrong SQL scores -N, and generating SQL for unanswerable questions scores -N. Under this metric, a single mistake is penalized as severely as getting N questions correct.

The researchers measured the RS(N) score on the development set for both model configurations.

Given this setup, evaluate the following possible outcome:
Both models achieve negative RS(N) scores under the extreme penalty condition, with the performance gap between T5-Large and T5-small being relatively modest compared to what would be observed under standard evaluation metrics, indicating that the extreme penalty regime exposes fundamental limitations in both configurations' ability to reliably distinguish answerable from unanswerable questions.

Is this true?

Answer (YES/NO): NO